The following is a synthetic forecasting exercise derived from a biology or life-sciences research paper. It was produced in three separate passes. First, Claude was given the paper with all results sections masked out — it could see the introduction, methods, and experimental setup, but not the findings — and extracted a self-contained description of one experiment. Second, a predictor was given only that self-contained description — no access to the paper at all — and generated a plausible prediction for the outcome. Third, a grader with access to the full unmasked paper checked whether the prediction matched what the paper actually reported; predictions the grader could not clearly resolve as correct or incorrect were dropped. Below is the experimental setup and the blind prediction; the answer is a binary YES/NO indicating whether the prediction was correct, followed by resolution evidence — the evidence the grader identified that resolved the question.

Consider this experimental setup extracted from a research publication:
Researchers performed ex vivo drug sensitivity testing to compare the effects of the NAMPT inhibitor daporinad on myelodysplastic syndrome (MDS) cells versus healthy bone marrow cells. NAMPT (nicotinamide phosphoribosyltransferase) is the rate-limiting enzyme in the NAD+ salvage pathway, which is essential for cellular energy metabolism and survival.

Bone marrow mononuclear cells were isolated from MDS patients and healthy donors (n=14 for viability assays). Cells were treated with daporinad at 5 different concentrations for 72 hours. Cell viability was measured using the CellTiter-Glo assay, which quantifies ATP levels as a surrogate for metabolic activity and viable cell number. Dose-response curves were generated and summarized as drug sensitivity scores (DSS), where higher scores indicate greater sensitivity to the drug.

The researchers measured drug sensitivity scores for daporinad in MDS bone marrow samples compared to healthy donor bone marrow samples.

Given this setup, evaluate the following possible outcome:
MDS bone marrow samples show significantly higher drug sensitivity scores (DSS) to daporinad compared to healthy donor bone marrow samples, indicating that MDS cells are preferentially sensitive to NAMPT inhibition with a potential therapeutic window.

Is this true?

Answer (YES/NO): YES